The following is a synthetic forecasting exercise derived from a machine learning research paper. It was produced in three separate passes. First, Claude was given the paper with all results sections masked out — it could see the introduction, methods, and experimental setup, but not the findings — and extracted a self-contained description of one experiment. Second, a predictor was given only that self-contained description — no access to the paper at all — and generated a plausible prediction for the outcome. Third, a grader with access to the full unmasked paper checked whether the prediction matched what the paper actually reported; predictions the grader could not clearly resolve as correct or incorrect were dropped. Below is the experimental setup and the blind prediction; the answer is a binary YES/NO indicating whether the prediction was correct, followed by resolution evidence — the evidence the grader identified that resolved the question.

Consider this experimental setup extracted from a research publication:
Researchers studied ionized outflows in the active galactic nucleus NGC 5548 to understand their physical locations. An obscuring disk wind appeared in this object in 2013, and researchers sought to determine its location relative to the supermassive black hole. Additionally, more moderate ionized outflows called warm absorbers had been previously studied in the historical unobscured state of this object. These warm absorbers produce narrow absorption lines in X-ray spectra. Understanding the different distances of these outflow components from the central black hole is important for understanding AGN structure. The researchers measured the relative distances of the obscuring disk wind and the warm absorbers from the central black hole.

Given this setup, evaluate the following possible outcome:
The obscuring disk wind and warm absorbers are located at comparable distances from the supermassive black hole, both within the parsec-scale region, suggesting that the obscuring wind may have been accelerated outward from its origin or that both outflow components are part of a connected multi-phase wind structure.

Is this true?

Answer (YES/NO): NO